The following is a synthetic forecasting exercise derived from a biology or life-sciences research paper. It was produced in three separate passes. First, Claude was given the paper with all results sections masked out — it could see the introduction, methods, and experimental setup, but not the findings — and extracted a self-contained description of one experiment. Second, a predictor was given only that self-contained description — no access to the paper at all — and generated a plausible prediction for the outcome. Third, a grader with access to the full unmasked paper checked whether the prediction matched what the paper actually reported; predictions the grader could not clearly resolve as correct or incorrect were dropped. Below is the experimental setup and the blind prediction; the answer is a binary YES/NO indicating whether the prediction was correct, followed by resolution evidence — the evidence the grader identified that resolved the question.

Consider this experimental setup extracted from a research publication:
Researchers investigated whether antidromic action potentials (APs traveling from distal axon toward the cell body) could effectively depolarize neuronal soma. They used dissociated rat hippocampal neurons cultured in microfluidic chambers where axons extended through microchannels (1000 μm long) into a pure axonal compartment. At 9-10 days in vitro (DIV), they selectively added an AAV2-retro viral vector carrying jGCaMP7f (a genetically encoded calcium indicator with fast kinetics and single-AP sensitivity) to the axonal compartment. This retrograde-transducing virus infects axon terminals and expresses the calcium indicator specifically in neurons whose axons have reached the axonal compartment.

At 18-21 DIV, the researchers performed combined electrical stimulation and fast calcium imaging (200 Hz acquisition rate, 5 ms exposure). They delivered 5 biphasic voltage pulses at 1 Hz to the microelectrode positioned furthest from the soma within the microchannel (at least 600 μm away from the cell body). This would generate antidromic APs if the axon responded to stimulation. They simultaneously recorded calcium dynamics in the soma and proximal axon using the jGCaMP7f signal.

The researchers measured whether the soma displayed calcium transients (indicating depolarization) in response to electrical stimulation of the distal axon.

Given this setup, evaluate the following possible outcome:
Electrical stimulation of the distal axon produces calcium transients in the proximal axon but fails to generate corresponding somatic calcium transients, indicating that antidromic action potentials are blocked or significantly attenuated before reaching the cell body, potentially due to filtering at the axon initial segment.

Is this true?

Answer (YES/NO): NO